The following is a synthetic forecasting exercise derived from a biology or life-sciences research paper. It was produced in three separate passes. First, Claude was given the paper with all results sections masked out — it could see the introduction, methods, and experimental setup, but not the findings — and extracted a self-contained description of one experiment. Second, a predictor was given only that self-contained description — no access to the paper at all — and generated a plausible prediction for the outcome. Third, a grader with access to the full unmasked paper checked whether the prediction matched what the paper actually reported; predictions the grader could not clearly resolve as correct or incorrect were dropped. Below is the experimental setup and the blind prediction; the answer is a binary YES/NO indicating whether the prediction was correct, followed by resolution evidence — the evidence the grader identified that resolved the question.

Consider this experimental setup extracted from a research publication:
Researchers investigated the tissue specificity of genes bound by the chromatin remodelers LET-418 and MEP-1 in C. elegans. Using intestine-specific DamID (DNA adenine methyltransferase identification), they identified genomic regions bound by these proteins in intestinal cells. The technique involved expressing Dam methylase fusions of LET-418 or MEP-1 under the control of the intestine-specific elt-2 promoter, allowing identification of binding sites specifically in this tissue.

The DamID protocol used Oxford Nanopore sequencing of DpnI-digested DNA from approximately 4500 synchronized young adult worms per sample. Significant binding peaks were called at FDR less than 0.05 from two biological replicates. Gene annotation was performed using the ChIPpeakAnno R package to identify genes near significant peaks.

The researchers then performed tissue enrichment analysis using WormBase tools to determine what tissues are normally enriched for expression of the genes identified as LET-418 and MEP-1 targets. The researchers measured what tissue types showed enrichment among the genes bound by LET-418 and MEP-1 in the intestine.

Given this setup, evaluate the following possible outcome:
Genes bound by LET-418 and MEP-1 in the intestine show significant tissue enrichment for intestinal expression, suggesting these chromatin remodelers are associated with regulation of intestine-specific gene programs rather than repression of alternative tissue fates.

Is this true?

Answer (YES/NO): NO